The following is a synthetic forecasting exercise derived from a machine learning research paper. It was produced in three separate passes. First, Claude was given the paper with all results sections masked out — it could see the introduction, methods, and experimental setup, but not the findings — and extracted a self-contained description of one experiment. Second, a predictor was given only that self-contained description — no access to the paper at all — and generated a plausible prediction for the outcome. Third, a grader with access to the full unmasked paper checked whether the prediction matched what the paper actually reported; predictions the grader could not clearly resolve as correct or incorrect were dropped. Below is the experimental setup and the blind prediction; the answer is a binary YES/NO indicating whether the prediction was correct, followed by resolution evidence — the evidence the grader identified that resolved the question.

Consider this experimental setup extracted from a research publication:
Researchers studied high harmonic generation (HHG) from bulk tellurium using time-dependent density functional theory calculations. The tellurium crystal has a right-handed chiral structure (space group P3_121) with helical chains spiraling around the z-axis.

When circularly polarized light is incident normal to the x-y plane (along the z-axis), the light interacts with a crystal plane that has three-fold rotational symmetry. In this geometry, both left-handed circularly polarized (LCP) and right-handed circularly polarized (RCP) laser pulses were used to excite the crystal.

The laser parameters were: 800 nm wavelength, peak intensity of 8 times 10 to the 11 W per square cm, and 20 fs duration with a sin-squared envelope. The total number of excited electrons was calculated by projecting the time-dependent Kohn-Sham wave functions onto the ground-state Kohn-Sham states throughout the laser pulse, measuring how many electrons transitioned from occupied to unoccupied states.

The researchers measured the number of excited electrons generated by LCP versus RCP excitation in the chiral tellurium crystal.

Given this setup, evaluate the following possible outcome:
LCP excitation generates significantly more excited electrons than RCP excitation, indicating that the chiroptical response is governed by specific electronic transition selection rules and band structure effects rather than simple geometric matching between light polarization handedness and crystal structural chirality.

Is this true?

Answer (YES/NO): NO